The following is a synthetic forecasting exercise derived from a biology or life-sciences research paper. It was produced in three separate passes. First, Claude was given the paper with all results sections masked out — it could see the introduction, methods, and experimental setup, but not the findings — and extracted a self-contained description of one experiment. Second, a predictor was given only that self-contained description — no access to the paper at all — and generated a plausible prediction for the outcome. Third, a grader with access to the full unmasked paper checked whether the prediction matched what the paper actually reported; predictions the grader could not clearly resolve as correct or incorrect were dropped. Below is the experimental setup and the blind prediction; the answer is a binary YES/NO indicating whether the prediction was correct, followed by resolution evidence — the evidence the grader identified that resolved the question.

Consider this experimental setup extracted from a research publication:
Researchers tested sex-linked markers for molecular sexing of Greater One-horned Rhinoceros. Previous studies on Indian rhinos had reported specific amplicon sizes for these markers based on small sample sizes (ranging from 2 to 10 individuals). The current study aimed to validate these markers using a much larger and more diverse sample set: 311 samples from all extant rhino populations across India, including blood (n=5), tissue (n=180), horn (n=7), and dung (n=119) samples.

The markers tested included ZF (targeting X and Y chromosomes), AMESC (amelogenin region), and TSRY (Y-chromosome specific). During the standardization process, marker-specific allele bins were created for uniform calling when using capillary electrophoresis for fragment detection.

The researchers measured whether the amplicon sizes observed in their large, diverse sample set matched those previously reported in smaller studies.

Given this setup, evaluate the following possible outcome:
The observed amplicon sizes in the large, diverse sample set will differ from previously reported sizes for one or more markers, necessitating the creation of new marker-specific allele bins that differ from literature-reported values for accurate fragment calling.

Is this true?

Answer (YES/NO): YES